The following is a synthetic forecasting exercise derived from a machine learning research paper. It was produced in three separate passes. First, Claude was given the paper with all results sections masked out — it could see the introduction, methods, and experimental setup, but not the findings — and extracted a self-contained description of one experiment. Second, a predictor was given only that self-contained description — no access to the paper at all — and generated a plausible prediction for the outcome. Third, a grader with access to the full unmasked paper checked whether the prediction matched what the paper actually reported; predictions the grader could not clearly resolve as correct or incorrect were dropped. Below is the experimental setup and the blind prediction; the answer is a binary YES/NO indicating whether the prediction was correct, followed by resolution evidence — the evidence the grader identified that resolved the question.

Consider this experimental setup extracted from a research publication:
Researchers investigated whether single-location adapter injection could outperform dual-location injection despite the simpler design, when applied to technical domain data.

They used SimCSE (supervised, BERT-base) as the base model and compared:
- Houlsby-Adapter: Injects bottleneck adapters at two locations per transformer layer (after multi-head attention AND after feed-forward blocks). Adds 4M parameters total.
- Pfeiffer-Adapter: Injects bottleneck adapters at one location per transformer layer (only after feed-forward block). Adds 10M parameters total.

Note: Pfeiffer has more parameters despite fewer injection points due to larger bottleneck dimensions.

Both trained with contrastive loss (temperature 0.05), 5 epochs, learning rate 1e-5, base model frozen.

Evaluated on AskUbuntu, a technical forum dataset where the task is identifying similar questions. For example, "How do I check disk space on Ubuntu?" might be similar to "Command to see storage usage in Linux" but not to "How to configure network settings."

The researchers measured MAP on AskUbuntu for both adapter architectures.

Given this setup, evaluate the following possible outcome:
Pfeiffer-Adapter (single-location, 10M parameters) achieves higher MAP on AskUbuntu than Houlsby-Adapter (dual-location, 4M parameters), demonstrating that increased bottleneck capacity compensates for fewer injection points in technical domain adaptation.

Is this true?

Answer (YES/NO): NO